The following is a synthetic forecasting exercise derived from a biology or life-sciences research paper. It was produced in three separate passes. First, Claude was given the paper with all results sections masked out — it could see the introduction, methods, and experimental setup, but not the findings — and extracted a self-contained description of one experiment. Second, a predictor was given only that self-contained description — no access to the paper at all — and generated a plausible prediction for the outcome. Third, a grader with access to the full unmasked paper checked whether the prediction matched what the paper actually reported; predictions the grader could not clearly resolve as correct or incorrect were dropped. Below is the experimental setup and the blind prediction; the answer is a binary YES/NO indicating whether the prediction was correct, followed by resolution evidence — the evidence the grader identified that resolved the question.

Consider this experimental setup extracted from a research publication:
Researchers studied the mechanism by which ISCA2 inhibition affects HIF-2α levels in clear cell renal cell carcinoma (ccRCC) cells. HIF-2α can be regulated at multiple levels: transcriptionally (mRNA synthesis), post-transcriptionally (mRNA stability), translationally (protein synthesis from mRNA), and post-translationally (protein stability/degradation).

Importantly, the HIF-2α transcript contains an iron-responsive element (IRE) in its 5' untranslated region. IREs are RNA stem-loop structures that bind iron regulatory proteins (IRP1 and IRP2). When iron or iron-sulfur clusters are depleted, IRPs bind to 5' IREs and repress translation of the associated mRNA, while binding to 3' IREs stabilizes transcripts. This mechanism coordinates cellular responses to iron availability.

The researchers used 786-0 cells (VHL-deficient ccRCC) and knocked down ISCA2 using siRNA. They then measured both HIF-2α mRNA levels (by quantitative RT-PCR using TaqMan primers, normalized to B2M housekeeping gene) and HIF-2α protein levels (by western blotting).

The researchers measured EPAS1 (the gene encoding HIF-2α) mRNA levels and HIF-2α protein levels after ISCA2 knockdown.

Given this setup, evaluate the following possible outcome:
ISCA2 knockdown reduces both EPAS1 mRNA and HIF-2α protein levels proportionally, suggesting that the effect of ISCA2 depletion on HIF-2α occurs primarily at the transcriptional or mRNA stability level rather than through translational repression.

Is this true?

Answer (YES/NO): NO